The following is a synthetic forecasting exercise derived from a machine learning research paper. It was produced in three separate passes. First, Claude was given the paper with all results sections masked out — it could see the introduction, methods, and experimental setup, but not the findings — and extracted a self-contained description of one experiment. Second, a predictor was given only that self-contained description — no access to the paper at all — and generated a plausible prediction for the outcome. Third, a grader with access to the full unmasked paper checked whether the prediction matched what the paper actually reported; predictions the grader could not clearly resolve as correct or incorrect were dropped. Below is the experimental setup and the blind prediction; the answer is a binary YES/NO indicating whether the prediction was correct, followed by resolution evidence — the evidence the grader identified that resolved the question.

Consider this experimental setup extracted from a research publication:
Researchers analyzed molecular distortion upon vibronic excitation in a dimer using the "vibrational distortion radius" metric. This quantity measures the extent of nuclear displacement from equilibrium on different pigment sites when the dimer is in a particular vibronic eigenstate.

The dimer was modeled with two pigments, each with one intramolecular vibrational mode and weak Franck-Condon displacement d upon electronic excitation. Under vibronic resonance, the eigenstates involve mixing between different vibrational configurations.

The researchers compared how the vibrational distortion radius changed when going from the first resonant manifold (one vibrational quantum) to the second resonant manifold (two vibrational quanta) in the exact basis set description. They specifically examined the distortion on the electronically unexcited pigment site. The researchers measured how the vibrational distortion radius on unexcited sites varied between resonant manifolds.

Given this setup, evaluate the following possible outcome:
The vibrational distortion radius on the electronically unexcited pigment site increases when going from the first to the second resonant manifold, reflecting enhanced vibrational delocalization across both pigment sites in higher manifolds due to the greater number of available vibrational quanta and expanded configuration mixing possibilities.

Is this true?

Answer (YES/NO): YES